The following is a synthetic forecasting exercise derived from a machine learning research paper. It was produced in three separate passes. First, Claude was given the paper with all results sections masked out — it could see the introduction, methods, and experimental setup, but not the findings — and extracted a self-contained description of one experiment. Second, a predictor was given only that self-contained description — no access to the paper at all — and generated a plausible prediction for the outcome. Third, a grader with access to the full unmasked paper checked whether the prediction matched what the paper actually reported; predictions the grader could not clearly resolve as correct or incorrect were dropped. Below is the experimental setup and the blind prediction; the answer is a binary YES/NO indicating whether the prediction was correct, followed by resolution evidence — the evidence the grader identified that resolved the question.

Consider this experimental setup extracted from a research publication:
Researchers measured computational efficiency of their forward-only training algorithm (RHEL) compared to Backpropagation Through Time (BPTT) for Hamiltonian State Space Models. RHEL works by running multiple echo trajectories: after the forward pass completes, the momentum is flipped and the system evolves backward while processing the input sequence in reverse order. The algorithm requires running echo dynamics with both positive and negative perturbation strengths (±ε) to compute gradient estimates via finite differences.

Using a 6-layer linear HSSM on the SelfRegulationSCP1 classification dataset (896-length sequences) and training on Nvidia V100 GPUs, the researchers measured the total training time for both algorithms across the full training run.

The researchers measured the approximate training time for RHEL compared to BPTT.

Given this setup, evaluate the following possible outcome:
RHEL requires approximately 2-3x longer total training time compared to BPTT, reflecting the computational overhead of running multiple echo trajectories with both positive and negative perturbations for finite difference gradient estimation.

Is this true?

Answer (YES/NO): NO